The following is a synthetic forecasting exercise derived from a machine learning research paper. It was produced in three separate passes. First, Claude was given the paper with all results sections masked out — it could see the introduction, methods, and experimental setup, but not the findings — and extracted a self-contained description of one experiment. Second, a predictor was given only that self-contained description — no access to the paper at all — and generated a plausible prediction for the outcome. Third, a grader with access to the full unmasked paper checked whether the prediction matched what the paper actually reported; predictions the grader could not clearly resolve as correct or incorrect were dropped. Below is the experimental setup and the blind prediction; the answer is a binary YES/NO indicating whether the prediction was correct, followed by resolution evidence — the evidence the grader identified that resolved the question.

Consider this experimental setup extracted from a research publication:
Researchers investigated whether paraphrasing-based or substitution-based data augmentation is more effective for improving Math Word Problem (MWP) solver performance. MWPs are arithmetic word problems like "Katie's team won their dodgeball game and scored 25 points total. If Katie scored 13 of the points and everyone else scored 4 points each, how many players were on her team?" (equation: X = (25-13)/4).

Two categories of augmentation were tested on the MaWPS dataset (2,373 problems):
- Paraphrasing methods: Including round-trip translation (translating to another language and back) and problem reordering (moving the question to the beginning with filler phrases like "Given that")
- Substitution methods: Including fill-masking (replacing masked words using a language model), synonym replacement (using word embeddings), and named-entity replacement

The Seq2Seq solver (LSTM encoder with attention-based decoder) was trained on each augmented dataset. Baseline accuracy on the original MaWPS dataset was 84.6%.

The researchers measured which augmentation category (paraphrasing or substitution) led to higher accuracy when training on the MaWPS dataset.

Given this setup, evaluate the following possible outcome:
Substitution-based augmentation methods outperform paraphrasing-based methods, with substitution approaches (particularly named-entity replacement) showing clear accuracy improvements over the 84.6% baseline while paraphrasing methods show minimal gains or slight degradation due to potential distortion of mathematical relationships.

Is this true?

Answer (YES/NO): NO